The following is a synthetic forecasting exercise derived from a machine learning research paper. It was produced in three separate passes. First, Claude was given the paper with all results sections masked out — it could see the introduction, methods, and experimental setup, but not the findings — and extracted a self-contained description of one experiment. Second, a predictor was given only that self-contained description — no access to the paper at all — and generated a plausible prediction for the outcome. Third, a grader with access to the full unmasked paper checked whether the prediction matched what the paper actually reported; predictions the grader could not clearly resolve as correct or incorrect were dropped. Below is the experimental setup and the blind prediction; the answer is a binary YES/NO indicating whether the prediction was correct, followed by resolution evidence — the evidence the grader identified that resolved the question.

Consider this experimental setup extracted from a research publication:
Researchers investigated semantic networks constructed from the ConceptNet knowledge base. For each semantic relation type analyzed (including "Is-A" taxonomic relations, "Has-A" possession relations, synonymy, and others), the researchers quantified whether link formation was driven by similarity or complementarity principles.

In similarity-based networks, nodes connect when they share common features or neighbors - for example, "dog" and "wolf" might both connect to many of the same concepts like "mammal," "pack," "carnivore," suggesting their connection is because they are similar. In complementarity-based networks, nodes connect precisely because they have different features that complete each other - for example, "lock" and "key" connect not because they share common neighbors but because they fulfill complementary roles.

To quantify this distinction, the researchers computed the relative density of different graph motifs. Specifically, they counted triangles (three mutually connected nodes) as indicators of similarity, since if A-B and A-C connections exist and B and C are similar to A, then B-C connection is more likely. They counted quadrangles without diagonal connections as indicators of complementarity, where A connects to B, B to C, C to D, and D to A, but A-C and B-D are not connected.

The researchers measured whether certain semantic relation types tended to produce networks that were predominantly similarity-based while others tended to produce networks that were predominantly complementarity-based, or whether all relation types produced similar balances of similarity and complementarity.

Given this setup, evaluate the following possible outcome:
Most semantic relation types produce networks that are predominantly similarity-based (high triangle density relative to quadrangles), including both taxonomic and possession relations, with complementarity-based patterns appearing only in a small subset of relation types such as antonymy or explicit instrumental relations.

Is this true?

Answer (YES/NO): NO